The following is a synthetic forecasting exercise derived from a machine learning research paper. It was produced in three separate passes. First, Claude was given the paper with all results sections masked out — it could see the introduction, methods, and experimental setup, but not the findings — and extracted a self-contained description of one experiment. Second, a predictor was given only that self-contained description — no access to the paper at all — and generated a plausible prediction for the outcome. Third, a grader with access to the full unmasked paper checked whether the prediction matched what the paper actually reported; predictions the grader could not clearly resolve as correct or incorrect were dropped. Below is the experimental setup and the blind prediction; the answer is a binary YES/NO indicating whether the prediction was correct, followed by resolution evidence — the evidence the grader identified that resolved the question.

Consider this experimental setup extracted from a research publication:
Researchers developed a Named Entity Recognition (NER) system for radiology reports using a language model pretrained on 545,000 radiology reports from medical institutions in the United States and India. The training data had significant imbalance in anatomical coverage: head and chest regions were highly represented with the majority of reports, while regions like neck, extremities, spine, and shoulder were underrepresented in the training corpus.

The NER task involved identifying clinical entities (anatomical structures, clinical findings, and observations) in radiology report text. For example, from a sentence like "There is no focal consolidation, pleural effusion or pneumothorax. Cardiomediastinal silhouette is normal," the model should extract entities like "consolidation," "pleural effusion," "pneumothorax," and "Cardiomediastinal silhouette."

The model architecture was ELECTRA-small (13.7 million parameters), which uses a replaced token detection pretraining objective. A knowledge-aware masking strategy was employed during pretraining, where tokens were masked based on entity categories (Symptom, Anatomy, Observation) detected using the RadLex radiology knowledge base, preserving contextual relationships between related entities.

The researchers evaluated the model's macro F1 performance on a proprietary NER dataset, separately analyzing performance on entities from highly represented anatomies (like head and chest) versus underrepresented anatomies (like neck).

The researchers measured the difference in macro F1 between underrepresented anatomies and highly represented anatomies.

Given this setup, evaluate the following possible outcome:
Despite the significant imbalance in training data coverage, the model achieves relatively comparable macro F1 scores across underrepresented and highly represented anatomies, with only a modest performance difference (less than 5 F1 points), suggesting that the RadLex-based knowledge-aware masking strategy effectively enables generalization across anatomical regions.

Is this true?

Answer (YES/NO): NO